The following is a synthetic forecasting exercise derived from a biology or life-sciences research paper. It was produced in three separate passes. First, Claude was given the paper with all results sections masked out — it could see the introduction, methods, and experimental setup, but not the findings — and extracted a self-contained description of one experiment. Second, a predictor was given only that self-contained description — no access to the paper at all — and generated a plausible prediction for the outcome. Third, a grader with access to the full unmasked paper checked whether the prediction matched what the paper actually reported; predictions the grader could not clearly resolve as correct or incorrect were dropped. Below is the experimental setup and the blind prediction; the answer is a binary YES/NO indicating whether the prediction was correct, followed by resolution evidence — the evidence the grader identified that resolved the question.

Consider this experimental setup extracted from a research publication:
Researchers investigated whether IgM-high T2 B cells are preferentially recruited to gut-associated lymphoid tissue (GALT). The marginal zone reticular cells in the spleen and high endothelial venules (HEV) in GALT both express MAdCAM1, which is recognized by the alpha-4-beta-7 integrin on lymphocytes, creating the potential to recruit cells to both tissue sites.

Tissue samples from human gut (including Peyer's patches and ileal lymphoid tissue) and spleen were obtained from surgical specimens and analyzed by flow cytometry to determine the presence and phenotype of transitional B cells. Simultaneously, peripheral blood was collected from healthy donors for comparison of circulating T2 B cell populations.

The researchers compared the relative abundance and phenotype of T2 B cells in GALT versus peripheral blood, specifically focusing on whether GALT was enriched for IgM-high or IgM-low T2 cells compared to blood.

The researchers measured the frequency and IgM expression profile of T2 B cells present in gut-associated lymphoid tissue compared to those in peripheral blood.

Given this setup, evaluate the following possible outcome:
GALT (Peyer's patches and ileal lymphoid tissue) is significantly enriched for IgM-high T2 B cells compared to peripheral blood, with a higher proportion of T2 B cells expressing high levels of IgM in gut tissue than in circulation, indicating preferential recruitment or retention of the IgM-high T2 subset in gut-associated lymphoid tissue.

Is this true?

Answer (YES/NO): YES